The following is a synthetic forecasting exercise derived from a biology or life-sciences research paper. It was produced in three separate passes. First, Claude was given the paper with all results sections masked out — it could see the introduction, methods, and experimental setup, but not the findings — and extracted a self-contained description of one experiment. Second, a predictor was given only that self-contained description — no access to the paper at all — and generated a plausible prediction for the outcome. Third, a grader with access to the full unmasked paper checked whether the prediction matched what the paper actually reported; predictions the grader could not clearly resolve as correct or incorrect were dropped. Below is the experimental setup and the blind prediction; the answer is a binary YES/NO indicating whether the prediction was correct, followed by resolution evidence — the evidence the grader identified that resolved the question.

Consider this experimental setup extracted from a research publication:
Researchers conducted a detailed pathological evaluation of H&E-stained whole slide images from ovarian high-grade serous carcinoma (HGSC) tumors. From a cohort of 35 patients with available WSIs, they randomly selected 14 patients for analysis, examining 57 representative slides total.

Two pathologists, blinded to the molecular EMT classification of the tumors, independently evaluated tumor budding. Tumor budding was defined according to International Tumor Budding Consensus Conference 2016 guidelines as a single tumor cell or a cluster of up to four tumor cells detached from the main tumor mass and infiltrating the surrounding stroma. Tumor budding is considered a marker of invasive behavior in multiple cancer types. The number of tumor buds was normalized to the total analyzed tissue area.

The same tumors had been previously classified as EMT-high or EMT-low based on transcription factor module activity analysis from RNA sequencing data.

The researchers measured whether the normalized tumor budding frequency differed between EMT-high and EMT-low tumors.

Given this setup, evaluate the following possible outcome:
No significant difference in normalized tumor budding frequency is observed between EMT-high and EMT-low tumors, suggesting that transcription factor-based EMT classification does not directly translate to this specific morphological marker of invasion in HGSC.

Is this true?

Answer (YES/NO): NO